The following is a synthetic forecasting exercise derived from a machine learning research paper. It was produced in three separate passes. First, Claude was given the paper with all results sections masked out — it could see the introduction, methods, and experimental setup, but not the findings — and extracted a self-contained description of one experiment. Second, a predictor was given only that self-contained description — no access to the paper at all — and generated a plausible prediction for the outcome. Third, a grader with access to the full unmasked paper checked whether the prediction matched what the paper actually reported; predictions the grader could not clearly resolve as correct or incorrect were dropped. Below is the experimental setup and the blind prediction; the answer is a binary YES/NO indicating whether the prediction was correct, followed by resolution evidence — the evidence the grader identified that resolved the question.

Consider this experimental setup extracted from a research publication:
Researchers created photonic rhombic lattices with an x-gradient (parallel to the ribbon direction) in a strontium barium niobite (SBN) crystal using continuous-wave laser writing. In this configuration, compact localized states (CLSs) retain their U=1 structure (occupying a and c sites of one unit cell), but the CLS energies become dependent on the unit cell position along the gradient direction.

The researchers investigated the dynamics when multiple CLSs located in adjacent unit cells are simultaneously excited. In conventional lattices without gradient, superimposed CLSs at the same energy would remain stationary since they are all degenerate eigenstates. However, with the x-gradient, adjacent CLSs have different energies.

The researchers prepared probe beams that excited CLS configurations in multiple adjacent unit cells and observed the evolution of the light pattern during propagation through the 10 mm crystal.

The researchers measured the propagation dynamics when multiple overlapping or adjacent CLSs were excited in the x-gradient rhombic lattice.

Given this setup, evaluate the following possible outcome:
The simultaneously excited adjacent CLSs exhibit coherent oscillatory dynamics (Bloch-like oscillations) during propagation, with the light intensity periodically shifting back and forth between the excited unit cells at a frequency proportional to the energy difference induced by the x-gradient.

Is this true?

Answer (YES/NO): NO